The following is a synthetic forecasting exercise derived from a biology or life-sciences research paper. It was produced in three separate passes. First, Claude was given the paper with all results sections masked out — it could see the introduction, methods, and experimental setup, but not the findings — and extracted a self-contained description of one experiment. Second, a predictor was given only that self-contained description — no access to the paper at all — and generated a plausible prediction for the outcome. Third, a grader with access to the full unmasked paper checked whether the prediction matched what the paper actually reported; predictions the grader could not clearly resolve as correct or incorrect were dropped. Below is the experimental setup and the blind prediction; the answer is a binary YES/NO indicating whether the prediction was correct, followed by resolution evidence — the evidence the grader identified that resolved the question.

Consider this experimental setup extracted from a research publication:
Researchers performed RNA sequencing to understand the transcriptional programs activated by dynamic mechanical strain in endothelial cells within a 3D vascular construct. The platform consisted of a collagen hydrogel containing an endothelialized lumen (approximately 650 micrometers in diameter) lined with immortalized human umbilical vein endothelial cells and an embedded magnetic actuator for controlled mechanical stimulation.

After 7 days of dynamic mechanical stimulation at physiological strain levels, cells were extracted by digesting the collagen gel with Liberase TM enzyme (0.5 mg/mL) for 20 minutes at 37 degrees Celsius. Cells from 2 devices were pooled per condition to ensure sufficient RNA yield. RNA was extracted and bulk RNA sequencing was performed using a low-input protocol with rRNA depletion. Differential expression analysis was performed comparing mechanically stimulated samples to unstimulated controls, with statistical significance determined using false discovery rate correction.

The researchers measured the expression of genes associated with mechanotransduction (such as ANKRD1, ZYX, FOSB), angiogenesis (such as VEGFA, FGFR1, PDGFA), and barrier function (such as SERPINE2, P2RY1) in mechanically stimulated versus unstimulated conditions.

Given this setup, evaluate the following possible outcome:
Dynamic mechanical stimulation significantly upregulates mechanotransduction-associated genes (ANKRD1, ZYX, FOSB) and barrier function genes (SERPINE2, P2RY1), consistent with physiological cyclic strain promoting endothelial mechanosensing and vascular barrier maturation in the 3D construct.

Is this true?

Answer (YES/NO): NO